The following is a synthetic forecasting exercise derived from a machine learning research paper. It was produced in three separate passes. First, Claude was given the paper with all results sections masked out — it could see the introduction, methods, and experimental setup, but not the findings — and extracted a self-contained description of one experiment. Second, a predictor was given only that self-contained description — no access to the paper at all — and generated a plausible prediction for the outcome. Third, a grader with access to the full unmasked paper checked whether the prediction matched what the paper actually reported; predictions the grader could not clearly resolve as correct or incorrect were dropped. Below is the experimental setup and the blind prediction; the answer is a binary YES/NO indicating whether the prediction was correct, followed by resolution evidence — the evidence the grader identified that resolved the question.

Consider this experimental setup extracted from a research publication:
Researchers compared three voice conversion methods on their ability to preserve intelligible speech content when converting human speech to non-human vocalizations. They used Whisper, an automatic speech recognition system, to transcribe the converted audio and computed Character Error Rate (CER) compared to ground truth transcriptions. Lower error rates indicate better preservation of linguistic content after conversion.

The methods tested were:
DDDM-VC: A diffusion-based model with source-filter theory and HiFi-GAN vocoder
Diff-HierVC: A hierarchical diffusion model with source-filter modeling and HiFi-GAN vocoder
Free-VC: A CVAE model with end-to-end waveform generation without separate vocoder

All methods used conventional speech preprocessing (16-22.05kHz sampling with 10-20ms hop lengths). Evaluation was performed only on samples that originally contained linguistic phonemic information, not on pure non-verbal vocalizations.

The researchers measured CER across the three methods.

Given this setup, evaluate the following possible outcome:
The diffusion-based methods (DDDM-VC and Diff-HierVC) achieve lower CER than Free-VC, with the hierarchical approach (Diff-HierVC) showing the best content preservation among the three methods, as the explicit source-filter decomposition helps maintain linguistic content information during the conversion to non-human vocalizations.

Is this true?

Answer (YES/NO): NO